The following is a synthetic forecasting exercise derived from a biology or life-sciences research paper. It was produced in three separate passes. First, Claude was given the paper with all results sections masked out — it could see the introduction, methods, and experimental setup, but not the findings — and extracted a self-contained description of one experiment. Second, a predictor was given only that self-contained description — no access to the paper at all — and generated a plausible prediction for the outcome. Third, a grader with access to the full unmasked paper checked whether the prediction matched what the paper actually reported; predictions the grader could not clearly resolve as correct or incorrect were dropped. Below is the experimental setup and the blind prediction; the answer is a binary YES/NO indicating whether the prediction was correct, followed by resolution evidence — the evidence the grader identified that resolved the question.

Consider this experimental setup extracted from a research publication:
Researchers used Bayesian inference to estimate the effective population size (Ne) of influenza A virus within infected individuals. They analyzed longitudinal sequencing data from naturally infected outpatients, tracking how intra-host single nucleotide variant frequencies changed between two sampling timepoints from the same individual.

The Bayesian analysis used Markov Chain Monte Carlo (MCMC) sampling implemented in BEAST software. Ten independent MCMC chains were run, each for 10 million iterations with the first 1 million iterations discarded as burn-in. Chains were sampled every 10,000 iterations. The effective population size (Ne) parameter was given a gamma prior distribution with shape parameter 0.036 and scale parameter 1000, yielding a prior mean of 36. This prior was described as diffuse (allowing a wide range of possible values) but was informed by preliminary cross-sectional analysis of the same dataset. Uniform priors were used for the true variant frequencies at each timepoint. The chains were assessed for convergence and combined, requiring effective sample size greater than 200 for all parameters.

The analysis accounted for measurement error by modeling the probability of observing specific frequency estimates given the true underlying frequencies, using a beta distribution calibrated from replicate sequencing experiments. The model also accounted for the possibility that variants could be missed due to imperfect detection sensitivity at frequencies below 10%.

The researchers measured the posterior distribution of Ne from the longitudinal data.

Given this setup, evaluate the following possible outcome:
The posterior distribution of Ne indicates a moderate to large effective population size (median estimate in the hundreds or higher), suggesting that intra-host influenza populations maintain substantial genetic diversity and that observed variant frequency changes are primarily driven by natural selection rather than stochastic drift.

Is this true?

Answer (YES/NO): NO